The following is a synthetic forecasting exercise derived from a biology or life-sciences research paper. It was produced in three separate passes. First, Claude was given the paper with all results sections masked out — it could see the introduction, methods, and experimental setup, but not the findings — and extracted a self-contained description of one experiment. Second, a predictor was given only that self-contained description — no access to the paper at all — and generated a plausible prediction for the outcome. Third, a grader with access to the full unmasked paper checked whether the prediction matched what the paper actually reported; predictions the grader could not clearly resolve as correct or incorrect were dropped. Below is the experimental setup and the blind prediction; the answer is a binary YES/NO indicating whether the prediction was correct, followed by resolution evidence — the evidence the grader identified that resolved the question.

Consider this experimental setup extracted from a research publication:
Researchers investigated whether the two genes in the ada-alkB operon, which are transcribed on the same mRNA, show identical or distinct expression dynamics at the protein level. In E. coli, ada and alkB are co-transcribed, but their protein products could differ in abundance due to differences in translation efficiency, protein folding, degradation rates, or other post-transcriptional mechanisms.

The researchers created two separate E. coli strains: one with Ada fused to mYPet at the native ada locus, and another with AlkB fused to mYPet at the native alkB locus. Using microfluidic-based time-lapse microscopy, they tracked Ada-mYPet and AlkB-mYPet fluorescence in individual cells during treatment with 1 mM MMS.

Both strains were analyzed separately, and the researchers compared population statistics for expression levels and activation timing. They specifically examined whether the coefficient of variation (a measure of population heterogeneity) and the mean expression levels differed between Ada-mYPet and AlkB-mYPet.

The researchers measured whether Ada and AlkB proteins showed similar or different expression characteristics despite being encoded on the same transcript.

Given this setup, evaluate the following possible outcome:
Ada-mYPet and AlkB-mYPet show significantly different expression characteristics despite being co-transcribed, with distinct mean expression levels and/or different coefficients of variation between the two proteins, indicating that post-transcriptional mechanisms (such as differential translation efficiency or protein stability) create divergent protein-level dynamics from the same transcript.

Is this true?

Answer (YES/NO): YES